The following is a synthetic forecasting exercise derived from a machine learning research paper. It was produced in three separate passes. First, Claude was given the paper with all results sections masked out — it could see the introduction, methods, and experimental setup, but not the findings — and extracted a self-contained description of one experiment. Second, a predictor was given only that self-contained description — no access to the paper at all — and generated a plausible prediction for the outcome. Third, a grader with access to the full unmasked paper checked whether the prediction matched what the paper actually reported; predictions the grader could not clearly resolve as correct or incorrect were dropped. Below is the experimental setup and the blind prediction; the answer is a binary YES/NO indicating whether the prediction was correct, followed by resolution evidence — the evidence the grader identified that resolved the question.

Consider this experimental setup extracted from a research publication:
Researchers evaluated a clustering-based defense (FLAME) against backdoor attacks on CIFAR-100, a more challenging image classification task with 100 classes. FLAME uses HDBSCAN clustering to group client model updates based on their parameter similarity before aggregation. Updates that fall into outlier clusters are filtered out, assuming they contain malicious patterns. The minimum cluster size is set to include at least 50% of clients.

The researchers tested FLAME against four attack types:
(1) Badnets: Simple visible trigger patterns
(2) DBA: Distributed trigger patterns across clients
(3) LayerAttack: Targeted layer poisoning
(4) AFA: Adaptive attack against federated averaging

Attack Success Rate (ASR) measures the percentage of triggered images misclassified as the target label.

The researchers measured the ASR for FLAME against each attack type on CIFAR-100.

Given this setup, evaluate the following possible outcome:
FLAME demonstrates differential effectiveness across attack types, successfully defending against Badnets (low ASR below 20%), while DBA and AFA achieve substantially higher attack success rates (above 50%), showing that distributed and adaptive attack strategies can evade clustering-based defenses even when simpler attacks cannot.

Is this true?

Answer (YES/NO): NO